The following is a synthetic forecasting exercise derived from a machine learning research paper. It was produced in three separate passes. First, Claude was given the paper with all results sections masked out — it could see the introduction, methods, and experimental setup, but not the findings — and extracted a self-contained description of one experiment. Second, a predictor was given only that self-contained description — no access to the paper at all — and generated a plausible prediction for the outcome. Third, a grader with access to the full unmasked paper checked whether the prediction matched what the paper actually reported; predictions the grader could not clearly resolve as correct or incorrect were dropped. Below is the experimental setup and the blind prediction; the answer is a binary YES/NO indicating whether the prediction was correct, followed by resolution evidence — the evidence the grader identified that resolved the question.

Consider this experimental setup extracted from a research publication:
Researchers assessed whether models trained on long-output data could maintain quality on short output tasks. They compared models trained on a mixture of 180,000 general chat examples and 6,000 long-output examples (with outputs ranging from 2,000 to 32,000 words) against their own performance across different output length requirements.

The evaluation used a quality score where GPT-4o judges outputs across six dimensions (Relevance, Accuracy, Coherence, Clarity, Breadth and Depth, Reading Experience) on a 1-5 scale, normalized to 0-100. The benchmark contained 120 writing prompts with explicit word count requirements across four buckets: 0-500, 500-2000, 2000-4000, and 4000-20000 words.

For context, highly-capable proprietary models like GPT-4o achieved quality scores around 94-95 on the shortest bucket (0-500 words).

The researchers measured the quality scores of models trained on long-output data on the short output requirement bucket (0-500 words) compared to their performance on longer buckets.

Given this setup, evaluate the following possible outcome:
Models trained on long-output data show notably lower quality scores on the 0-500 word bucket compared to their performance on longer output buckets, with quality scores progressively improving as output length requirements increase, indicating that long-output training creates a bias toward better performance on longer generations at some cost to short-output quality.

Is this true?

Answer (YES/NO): NO